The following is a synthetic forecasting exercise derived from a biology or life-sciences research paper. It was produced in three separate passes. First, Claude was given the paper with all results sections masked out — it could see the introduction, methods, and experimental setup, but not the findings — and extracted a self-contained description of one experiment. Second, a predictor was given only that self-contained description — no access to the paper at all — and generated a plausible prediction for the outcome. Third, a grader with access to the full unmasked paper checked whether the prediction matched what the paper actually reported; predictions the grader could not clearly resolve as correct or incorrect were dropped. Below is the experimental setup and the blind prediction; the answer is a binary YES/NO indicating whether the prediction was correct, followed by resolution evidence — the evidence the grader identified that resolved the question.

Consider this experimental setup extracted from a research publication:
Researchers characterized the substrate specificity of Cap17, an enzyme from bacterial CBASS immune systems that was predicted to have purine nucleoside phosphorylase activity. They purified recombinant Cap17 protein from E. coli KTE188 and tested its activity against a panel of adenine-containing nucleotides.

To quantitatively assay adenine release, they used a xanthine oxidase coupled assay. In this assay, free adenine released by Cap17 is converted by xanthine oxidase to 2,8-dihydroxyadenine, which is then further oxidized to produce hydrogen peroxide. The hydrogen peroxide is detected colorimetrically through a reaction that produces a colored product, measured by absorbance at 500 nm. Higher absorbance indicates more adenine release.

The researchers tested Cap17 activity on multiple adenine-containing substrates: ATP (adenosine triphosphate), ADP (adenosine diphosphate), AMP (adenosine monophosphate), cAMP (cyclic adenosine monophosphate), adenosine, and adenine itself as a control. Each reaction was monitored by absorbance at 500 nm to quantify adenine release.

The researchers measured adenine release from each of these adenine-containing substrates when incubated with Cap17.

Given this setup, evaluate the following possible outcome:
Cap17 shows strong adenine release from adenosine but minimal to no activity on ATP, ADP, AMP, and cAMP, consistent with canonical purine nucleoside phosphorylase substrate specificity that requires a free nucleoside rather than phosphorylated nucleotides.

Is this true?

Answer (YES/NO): NO